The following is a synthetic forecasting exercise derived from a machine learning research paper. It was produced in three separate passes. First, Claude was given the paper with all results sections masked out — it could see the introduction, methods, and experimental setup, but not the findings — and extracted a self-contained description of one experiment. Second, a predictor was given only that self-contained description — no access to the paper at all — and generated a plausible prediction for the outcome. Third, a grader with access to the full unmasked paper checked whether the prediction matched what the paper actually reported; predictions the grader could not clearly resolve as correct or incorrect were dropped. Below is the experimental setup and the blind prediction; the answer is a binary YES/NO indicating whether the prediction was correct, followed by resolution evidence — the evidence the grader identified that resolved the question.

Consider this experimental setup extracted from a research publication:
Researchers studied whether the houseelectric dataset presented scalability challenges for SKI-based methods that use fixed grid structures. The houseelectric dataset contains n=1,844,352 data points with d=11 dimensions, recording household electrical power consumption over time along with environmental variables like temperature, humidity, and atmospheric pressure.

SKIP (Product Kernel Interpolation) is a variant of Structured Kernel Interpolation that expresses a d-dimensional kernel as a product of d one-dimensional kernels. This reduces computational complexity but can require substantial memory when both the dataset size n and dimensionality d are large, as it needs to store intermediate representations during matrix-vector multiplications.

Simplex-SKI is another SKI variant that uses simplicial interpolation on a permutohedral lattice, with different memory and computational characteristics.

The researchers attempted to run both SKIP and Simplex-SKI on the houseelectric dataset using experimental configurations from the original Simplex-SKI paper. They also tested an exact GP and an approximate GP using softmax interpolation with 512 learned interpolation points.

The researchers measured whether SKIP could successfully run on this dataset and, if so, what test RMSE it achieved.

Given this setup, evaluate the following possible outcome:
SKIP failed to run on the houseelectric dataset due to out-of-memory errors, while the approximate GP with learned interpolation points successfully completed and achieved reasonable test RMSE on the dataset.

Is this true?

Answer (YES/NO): YES